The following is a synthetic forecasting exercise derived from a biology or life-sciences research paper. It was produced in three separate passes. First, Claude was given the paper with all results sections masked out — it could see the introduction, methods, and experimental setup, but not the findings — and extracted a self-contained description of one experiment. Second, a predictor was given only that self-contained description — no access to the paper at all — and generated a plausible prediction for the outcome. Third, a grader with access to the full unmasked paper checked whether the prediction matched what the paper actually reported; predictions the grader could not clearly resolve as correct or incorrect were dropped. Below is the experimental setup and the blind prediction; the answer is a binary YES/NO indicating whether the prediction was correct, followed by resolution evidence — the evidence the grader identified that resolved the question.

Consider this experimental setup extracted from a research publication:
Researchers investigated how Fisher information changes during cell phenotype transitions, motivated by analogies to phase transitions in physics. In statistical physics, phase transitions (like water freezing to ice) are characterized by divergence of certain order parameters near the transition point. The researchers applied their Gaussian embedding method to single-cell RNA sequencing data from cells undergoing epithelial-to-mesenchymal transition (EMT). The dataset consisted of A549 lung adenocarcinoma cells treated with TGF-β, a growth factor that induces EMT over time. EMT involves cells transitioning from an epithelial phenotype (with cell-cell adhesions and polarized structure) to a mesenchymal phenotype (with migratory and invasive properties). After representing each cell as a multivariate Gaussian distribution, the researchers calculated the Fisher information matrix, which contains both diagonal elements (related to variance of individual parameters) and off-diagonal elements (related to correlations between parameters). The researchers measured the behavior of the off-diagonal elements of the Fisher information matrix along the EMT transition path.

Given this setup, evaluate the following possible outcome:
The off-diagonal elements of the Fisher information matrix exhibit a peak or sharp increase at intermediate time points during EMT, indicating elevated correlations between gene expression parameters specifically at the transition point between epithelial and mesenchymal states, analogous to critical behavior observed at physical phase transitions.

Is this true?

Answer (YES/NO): NO